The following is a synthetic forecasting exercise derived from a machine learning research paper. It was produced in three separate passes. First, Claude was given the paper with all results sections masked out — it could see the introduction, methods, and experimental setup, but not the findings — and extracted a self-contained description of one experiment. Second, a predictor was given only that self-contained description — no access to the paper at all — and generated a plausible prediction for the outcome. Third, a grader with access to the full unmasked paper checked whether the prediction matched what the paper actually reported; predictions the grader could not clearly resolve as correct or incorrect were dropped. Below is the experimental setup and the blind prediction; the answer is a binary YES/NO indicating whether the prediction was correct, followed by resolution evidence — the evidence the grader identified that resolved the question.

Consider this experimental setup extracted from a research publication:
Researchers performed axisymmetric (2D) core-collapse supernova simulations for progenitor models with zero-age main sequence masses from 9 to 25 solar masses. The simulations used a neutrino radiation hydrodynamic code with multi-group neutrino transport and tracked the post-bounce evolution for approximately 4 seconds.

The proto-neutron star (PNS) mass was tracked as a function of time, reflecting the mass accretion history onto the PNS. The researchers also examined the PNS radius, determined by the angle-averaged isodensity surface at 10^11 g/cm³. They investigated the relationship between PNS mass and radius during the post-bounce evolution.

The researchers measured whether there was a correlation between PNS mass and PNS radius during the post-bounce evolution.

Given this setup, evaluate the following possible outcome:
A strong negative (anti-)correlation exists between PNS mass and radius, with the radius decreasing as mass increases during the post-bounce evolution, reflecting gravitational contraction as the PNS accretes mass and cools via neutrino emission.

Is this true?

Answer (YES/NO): NO